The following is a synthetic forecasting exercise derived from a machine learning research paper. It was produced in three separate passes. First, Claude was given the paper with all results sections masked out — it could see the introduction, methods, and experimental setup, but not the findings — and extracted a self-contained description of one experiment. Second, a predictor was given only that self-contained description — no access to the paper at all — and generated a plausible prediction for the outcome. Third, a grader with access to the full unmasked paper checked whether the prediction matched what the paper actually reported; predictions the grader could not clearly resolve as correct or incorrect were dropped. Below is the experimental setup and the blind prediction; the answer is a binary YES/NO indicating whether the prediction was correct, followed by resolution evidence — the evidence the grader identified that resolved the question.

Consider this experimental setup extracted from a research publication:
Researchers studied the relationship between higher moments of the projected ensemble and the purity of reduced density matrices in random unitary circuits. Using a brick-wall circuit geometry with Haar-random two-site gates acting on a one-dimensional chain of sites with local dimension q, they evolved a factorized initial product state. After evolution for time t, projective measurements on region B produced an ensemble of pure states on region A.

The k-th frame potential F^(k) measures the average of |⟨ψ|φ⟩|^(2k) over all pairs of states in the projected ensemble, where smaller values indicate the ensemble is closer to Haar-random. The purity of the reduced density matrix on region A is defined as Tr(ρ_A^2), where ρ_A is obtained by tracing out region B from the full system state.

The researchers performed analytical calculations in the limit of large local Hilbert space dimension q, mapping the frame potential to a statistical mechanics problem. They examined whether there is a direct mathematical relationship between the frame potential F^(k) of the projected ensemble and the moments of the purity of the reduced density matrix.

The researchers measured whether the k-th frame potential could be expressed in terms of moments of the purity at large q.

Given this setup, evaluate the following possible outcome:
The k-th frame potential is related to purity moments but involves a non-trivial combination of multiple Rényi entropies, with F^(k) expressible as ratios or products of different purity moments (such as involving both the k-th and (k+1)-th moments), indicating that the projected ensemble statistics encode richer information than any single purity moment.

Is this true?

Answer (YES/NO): NO